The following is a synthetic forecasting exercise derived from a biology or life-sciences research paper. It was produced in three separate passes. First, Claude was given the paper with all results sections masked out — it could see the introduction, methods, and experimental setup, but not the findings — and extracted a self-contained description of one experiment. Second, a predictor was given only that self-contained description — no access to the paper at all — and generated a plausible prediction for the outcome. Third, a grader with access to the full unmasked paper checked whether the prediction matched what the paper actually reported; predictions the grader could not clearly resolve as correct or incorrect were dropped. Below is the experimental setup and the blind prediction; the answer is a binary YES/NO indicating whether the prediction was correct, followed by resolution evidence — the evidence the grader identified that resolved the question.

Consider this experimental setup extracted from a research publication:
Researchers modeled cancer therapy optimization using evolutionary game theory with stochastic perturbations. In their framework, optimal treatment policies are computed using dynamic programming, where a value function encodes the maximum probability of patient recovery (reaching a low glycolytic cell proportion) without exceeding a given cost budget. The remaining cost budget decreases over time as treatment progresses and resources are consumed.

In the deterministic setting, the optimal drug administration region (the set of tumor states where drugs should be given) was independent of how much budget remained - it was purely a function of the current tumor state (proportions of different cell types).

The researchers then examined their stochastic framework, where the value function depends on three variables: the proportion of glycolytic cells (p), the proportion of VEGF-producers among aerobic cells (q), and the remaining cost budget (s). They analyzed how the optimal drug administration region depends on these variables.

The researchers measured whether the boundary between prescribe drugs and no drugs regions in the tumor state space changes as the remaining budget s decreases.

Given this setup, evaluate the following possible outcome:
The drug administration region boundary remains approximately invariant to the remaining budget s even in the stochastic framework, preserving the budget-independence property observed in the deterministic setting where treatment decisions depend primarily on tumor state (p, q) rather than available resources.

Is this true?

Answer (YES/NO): NO